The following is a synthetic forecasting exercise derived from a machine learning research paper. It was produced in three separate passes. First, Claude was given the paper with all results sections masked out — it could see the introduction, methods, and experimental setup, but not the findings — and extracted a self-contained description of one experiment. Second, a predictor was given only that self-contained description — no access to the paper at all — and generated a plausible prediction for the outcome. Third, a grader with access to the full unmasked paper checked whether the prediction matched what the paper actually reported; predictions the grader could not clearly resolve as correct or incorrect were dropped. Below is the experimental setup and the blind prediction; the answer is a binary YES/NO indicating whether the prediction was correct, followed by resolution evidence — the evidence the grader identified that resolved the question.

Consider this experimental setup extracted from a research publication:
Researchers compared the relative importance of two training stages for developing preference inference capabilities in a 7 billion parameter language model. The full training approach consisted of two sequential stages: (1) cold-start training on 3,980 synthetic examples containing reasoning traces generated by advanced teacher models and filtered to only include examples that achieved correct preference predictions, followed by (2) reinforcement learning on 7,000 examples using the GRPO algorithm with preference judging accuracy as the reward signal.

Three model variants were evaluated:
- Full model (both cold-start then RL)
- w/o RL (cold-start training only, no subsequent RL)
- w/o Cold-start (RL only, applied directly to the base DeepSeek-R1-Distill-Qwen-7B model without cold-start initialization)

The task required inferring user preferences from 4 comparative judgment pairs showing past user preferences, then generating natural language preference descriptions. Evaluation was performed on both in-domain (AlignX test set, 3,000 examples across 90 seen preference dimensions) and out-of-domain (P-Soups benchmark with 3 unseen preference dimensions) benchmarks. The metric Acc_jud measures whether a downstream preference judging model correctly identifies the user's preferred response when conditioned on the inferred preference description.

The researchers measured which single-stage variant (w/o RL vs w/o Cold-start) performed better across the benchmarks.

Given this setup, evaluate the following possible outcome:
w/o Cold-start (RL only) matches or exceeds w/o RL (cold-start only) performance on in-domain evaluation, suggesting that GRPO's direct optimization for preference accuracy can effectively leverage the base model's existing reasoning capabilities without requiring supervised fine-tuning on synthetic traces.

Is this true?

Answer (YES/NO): YES